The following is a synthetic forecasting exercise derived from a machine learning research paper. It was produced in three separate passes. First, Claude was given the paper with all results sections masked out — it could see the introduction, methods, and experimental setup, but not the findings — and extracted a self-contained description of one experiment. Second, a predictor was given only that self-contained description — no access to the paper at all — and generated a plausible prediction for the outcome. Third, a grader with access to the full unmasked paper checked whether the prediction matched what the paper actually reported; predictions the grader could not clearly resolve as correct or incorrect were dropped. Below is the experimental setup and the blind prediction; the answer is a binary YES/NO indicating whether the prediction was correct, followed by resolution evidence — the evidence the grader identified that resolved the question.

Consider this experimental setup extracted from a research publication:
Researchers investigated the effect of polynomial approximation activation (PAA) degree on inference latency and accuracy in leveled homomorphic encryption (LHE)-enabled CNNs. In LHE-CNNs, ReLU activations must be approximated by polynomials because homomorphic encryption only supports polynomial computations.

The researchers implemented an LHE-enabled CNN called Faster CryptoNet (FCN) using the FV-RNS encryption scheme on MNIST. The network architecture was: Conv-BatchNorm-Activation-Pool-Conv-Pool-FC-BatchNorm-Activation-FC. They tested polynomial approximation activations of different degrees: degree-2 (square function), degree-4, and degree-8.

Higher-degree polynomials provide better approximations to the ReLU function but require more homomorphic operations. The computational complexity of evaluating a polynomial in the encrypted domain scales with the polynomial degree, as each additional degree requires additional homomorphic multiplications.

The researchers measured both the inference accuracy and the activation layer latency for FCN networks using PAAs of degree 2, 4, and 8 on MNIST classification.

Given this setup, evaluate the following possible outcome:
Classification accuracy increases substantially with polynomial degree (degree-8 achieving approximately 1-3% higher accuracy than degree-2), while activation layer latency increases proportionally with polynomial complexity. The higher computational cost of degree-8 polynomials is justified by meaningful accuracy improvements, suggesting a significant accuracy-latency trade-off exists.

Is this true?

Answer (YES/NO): NO